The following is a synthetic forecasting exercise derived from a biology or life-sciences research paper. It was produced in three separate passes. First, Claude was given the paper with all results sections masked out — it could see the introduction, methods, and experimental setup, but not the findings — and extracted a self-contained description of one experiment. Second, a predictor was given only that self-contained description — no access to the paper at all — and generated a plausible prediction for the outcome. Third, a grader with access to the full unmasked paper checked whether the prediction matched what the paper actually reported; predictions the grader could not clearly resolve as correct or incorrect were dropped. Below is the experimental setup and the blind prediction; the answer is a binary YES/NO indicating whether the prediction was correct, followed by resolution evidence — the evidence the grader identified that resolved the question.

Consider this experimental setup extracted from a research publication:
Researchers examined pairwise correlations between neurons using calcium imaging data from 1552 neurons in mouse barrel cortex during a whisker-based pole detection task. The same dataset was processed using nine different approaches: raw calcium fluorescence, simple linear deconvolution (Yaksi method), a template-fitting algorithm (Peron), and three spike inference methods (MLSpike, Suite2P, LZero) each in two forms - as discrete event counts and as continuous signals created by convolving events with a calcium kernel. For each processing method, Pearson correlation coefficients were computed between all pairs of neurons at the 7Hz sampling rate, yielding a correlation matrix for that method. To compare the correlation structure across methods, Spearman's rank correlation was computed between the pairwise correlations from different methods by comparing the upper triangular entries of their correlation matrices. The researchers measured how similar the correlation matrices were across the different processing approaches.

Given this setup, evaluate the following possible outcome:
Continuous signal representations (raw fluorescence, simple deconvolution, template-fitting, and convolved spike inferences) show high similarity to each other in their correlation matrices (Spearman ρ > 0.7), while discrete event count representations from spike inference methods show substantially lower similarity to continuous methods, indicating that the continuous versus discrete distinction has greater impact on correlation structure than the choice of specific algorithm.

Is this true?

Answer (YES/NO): NO